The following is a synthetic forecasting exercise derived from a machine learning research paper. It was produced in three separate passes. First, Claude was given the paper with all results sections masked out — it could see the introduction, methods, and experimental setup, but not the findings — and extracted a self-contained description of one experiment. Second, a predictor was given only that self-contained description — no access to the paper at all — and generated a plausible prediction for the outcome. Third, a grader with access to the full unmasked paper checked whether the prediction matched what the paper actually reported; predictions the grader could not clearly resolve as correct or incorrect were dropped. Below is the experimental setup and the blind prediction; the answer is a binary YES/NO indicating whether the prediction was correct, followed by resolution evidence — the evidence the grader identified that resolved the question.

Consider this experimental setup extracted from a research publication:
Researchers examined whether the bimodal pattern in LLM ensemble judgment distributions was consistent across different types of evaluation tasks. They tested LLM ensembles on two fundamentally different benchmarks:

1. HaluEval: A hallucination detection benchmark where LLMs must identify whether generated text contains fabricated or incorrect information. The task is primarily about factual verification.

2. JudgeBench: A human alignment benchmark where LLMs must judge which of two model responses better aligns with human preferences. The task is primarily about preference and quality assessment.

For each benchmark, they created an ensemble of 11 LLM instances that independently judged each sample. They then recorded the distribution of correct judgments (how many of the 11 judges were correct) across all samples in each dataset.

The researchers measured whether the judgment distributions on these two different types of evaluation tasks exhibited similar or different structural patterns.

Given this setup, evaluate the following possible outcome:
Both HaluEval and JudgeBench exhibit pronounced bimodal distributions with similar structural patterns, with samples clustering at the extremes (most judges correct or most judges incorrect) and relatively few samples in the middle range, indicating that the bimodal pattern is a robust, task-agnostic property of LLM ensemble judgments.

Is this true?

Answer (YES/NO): YES